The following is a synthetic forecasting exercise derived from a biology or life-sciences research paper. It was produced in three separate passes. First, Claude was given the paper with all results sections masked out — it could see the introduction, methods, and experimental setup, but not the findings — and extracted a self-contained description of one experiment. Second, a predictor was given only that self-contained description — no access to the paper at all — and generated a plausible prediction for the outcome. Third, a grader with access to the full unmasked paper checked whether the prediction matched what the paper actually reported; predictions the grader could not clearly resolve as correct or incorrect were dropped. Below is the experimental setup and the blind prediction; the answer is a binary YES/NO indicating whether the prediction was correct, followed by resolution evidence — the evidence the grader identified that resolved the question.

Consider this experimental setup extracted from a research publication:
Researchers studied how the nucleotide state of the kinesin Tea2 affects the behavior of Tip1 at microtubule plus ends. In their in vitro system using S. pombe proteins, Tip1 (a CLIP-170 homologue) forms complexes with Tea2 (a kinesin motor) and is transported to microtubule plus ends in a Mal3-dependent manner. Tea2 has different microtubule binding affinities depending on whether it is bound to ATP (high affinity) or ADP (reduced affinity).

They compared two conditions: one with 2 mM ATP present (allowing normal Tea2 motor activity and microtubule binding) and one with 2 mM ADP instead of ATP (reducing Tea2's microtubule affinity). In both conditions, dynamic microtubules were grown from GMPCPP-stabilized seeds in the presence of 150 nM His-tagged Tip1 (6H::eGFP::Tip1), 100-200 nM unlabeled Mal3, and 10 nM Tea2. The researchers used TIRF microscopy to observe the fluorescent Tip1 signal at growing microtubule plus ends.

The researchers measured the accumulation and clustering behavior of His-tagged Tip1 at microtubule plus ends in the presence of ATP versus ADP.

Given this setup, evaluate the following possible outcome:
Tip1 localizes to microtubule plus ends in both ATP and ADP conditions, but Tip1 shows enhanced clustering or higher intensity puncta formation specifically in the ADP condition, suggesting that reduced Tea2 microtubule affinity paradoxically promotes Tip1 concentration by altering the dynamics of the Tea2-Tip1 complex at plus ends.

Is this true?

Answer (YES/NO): NO